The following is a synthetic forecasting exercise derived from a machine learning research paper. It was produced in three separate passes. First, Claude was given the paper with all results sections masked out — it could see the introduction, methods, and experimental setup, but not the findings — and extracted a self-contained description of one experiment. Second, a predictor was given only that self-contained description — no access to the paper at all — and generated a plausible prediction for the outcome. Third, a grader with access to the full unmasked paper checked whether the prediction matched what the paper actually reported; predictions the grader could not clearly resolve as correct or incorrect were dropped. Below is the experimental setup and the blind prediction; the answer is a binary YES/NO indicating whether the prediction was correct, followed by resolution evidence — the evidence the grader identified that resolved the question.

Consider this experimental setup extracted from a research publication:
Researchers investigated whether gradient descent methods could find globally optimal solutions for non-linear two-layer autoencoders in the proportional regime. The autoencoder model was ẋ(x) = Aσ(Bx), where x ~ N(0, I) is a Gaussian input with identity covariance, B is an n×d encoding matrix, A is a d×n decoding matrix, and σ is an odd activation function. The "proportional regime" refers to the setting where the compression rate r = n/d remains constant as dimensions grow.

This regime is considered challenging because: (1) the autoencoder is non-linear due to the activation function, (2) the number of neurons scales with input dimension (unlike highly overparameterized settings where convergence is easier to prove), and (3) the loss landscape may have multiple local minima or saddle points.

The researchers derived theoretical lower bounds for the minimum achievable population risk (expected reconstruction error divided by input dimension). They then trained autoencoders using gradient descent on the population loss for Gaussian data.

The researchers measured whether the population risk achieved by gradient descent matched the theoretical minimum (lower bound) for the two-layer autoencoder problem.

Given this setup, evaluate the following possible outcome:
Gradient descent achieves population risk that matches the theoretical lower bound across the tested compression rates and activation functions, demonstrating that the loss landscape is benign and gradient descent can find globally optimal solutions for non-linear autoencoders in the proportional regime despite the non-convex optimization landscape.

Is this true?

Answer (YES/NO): YES